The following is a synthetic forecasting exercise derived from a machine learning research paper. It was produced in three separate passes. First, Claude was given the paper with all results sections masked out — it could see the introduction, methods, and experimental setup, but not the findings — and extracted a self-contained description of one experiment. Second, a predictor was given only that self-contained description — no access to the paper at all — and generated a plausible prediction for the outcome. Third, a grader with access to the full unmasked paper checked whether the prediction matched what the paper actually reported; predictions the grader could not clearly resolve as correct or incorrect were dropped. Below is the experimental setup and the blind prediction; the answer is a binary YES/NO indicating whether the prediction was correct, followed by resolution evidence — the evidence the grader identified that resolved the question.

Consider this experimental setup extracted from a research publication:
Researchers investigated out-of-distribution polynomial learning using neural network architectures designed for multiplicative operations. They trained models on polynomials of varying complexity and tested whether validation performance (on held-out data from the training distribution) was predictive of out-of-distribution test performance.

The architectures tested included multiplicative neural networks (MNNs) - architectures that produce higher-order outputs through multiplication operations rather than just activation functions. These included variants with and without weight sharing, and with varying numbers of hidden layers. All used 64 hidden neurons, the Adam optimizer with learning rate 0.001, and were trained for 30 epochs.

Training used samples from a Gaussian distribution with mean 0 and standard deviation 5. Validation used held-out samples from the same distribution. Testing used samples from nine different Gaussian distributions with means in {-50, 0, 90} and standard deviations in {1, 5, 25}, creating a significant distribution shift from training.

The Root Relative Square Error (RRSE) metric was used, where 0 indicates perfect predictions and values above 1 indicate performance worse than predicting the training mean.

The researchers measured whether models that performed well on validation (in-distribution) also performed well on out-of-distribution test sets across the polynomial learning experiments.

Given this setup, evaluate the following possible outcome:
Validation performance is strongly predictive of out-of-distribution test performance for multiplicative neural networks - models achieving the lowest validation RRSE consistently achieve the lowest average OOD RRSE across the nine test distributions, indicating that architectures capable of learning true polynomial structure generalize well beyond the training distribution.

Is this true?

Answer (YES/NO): YES